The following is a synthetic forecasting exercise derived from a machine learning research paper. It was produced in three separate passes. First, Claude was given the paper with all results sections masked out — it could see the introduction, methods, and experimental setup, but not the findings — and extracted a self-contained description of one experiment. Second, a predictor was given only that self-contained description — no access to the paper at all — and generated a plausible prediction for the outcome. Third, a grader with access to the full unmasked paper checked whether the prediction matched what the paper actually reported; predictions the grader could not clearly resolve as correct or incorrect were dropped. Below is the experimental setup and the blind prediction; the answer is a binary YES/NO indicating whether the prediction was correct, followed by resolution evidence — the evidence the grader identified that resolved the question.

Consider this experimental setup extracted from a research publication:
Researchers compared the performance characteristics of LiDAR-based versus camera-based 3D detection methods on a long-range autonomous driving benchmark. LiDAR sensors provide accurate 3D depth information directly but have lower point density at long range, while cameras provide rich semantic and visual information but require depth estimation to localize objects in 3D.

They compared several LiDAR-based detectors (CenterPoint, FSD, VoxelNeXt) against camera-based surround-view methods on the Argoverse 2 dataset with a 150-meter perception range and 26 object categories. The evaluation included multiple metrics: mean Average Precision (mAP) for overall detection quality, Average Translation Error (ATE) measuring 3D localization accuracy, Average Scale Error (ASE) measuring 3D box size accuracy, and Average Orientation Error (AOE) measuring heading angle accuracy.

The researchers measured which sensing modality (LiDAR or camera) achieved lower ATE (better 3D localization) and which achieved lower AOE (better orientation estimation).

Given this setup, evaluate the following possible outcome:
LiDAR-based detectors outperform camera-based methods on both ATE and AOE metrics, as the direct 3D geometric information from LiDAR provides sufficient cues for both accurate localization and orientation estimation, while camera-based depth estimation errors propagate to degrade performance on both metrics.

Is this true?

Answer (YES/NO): NO